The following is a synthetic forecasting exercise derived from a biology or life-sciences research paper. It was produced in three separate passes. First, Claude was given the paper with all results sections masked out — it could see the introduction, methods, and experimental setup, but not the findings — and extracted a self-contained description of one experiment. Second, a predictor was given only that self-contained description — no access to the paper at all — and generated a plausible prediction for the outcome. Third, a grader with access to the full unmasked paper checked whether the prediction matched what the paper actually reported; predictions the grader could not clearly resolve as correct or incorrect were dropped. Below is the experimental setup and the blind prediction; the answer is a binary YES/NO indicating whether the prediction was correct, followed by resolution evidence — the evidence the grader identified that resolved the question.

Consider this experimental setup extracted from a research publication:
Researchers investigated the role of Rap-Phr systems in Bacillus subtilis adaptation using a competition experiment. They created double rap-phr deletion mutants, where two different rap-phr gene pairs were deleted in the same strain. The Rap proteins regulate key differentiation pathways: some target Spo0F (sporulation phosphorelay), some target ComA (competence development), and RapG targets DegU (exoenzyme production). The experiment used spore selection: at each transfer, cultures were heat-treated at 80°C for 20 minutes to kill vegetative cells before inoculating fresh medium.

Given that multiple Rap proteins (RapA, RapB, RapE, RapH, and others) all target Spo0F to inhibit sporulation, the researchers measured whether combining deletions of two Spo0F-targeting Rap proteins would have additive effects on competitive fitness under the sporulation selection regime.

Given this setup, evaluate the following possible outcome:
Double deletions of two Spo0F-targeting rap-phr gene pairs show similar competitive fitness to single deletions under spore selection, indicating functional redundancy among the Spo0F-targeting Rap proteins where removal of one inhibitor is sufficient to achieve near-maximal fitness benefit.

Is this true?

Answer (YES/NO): NO